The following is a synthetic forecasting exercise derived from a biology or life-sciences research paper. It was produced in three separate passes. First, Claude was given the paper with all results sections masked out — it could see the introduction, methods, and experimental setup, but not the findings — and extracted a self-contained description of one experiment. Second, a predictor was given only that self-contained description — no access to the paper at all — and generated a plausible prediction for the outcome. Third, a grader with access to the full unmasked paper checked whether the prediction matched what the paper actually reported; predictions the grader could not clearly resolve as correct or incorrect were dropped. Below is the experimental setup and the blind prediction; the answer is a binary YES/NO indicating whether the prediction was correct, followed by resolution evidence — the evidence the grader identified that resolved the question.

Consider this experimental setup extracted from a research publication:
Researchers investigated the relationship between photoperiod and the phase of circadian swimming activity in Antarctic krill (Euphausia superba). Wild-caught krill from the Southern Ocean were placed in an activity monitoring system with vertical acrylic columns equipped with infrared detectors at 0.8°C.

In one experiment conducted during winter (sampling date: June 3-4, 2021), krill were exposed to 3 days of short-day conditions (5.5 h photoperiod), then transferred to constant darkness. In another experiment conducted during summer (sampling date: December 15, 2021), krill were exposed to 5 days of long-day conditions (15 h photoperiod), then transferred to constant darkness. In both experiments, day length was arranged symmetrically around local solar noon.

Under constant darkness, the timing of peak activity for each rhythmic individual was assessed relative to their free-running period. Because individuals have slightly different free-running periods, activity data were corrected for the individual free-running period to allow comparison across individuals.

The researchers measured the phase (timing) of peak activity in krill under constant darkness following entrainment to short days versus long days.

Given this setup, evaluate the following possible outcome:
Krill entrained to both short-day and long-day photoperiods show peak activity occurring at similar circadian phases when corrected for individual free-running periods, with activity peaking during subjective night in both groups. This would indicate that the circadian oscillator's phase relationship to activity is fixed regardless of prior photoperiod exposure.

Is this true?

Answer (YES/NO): YES